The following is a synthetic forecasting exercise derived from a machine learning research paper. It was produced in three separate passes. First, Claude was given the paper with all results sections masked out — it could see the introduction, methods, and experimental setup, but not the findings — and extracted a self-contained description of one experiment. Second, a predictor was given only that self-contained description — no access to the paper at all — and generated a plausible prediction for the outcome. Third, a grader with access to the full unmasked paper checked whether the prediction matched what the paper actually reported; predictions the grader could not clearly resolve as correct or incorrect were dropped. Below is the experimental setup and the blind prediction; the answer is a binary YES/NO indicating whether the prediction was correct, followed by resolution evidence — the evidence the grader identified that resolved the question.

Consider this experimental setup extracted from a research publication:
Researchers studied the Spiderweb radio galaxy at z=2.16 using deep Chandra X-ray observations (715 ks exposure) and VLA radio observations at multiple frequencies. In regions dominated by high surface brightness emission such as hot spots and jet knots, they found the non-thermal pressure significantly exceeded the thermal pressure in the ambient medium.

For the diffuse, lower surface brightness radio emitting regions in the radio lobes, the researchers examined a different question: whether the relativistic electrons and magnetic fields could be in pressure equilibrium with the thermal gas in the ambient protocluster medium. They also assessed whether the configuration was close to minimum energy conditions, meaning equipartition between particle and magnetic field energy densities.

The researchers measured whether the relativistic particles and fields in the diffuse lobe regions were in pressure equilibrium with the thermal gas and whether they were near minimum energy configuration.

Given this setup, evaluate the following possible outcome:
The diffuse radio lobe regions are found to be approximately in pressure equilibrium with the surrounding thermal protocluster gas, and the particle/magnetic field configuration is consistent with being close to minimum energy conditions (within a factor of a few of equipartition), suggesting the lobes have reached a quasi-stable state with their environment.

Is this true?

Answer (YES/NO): YES